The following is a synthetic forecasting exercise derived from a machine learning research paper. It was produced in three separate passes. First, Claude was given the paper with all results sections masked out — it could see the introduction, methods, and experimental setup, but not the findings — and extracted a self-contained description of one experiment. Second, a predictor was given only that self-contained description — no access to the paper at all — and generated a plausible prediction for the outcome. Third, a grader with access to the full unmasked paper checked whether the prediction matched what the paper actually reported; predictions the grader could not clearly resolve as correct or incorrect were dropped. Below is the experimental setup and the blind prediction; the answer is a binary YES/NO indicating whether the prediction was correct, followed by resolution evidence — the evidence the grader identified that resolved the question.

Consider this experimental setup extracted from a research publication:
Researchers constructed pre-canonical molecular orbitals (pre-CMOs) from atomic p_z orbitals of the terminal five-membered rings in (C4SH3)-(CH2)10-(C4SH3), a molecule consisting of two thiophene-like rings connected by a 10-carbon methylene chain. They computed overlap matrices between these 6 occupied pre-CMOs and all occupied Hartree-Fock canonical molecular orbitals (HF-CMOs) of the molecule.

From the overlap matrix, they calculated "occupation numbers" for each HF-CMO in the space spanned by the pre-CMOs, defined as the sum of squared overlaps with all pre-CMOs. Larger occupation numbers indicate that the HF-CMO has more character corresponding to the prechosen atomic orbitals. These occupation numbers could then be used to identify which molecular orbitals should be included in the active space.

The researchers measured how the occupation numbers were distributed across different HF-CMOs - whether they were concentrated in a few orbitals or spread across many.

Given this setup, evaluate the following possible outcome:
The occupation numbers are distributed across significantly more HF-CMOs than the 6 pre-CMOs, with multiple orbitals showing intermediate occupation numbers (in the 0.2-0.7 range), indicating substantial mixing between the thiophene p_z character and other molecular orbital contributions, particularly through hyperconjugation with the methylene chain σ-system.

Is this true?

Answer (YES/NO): YES